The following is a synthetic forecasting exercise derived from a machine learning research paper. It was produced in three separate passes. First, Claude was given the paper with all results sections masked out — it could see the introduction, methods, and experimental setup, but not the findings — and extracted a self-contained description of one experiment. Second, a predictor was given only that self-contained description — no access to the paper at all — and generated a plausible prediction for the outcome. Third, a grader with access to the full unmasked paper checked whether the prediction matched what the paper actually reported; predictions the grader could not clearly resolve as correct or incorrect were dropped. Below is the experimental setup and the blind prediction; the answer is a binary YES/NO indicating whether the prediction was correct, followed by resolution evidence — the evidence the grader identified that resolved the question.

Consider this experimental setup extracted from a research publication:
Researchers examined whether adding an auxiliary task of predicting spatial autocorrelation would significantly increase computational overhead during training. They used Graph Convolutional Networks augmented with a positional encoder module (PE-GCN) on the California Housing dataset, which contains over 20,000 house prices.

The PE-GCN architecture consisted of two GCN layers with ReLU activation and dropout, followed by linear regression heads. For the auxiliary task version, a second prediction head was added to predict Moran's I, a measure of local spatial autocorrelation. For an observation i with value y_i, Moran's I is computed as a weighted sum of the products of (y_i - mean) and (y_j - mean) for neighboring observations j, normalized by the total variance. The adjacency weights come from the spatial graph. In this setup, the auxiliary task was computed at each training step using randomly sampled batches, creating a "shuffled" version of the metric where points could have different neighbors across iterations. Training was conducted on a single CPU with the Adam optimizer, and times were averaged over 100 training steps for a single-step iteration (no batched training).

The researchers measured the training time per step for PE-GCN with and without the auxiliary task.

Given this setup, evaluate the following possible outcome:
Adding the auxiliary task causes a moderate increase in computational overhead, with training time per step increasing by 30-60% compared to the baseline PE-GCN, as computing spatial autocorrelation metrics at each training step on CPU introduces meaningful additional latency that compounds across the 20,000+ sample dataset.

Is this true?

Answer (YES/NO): NO